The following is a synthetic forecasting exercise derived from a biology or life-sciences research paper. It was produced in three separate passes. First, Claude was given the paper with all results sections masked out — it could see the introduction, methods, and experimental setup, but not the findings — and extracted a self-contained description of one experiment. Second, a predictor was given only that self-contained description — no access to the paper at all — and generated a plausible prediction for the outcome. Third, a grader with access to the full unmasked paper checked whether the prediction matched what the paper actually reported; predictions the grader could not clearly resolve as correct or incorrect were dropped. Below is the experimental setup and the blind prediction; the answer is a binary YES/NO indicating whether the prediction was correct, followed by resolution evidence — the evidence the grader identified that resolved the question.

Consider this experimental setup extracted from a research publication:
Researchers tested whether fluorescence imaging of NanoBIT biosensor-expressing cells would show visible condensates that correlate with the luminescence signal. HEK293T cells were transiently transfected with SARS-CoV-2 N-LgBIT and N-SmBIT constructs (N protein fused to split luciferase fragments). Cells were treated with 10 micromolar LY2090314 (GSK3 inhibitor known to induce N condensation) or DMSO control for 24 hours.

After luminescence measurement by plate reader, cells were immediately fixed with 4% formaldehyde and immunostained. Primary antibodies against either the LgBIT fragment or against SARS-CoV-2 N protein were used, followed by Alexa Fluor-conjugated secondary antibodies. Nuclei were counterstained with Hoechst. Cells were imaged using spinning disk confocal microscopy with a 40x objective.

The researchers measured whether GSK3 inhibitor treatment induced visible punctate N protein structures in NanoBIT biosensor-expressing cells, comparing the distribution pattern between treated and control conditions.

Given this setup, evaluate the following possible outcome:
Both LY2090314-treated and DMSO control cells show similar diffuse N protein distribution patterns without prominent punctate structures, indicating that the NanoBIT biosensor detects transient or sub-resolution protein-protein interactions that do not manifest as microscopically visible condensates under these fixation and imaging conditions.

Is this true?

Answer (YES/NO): NO